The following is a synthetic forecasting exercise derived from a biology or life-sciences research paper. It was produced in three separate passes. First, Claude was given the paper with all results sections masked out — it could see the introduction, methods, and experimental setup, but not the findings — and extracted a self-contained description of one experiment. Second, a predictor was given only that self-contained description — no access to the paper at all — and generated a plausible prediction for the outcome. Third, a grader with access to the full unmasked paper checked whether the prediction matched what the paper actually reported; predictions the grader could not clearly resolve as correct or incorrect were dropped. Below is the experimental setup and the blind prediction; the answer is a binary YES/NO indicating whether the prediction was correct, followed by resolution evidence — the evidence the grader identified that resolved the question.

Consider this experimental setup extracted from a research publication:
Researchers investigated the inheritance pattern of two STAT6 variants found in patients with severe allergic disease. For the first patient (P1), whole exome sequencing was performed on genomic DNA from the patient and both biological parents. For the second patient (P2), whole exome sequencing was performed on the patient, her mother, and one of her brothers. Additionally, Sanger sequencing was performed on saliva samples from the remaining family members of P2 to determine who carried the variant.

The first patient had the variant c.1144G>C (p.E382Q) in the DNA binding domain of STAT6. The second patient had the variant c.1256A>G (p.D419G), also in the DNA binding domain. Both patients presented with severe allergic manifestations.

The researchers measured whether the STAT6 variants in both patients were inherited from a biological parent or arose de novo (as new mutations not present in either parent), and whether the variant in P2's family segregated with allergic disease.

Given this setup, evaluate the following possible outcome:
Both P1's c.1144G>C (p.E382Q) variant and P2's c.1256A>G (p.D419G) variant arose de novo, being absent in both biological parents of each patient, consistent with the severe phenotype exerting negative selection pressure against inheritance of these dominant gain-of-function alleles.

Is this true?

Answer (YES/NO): YES